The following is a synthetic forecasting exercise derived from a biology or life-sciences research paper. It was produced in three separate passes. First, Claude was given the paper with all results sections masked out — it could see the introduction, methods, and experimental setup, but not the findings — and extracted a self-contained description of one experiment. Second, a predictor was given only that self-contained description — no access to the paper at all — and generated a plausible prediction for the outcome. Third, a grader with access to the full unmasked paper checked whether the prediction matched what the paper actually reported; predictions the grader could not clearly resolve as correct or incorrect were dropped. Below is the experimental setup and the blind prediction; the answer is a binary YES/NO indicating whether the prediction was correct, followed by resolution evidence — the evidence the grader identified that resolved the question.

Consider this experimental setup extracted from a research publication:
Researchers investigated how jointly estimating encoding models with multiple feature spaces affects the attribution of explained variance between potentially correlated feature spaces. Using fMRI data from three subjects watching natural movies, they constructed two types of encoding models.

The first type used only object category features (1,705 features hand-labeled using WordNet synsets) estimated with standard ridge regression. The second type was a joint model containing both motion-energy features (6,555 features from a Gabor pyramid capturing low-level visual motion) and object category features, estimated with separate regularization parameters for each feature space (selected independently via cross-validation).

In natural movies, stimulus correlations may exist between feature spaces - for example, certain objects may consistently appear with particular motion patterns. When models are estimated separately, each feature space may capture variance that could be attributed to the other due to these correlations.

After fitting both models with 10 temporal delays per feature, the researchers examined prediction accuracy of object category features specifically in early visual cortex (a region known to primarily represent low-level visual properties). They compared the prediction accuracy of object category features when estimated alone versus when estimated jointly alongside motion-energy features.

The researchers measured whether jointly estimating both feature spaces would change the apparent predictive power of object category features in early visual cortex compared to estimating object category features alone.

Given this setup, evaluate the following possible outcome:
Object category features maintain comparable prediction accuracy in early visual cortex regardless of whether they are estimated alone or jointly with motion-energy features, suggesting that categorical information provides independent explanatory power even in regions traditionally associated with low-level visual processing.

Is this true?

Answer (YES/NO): NO